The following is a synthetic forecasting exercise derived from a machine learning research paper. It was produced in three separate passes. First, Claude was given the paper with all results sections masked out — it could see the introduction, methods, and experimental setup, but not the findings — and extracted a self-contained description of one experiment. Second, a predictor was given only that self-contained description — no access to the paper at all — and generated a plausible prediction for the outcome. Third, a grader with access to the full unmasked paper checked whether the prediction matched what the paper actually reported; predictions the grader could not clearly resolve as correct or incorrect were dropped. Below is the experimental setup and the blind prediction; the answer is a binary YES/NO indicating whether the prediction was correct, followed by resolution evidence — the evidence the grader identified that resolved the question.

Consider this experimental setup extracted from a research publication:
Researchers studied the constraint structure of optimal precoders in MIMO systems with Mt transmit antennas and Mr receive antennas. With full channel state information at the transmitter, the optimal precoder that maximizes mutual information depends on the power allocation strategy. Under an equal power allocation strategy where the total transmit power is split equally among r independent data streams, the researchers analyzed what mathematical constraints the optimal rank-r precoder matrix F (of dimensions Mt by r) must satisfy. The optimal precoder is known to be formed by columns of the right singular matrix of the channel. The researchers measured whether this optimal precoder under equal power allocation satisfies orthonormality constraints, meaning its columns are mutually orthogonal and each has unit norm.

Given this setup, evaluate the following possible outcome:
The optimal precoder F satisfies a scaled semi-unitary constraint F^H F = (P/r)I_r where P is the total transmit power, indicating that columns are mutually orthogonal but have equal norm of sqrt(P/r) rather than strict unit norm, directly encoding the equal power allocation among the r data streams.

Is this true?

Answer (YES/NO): NO